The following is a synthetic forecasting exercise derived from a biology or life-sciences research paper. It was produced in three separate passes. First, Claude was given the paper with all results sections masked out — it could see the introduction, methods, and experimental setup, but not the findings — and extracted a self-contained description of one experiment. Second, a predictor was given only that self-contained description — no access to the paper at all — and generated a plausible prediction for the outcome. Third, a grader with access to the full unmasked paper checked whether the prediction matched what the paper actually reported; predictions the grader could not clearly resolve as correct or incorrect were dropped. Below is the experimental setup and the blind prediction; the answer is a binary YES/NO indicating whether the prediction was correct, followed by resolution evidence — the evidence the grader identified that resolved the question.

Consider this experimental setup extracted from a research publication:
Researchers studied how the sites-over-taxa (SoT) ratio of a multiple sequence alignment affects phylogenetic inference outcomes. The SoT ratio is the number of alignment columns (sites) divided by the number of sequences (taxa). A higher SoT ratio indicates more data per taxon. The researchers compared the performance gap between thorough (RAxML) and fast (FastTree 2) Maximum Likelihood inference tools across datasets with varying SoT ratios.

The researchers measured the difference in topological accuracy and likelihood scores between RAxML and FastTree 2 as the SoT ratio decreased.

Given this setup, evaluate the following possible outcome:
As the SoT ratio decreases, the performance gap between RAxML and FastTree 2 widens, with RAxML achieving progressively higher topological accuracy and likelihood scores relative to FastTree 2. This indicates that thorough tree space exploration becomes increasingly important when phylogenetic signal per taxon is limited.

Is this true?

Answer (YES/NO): NO